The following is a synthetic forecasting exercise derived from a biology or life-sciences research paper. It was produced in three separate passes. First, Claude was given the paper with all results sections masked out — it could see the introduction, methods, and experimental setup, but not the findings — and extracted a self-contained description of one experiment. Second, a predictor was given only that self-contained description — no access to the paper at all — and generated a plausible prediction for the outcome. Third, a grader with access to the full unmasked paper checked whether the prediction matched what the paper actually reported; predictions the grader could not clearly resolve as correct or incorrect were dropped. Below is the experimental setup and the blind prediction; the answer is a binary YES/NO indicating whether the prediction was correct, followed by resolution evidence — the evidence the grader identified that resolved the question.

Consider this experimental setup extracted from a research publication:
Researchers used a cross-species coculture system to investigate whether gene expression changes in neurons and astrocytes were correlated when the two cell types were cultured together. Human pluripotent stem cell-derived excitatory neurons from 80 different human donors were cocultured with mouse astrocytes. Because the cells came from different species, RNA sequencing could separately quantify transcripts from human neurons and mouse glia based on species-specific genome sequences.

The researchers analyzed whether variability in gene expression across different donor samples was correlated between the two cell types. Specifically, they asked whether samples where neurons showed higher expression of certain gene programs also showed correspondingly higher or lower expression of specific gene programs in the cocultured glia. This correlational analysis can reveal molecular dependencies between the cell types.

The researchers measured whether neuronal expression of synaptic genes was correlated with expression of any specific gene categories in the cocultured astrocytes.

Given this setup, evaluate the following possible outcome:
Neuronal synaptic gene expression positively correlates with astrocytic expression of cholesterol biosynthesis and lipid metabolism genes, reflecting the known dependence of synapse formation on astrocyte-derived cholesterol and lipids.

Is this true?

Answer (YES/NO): NO